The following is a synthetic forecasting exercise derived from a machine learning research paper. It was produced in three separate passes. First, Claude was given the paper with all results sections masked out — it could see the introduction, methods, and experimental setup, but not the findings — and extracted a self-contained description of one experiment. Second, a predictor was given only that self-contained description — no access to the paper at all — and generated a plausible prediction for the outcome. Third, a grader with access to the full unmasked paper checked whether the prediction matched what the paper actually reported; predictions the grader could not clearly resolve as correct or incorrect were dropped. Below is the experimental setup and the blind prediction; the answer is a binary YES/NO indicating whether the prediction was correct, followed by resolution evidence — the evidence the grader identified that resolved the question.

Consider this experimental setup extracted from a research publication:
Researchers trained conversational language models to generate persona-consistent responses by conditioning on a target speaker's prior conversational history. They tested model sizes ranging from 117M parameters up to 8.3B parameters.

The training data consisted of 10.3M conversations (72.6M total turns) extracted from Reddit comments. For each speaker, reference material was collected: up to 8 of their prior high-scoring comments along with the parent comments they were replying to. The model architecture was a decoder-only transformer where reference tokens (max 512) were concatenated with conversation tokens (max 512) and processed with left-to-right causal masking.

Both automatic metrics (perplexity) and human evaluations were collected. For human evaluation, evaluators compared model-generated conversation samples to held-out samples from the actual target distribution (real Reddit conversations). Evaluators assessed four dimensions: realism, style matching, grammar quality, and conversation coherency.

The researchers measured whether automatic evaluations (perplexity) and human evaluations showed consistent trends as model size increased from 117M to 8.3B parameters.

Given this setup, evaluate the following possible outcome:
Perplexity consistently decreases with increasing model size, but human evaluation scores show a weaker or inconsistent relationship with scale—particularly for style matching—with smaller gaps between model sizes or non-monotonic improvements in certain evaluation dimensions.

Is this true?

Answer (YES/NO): NO